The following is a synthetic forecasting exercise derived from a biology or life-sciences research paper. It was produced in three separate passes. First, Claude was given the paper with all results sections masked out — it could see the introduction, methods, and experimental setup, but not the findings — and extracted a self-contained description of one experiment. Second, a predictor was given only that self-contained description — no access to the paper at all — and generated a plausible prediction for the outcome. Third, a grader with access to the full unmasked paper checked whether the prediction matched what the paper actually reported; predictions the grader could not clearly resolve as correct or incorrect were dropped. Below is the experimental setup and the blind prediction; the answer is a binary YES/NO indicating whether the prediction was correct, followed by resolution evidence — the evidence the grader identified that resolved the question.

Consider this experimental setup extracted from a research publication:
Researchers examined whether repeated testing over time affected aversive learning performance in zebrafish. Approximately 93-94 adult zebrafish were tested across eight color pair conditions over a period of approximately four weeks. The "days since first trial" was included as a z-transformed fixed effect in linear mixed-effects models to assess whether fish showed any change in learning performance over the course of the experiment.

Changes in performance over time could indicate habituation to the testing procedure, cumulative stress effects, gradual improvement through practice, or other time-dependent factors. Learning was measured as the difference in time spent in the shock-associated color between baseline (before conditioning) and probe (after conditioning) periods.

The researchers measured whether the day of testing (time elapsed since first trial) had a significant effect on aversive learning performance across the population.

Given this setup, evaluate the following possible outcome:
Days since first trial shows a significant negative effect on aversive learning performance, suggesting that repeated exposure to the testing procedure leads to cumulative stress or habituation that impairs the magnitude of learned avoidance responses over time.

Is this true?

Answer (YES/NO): NO